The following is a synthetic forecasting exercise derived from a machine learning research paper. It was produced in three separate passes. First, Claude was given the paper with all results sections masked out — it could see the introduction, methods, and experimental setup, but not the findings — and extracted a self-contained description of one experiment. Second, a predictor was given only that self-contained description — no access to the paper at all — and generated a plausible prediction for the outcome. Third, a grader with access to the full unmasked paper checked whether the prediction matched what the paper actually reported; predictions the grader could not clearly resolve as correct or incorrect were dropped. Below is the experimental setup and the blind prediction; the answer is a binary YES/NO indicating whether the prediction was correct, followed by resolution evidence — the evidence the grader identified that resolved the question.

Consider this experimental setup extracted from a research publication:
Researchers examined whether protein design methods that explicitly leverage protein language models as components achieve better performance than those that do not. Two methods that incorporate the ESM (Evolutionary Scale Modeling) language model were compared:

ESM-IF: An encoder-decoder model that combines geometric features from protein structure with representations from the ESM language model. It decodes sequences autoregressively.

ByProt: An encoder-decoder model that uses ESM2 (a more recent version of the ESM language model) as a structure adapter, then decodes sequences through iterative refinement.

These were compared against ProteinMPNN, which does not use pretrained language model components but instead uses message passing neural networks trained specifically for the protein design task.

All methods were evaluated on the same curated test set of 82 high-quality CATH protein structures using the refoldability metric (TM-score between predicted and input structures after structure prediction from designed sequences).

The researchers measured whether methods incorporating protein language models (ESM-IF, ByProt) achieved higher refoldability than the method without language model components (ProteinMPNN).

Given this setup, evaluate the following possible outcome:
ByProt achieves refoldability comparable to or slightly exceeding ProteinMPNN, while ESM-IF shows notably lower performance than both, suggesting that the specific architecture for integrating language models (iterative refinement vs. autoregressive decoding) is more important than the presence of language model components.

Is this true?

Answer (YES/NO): NO